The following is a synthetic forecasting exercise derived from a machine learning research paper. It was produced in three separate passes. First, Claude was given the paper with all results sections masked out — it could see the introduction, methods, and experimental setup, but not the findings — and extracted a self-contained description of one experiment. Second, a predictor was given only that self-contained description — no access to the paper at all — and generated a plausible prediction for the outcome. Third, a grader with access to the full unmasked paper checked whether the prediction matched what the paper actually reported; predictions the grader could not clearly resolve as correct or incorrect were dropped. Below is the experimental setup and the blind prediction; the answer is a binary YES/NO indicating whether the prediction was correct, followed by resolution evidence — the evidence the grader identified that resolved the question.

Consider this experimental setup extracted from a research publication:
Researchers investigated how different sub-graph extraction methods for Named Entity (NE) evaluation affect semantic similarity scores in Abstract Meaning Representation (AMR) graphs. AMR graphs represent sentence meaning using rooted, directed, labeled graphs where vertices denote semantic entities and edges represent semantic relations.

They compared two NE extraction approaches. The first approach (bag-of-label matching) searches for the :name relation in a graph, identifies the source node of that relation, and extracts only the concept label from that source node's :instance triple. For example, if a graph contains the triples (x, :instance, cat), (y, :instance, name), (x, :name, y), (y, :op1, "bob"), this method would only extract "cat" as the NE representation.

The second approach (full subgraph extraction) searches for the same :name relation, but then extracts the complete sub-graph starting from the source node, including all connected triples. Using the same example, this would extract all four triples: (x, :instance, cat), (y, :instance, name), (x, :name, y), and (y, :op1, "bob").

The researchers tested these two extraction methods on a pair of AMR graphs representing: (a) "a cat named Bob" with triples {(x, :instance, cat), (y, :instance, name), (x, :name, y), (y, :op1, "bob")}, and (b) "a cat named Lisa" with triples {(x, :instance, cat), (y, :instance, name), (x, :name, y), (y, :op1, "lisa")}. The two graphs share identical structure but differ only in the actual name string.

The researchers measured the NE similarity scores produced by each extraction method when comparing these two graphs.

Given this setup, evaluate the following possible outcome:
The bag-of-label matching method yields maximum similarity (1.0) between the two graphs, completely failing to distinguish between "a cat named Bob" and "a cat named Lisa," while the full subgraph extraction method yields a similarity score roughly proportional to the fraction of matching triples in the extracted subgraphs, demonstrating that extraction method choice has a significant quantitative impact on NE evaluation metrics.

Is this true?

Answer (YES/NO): NO